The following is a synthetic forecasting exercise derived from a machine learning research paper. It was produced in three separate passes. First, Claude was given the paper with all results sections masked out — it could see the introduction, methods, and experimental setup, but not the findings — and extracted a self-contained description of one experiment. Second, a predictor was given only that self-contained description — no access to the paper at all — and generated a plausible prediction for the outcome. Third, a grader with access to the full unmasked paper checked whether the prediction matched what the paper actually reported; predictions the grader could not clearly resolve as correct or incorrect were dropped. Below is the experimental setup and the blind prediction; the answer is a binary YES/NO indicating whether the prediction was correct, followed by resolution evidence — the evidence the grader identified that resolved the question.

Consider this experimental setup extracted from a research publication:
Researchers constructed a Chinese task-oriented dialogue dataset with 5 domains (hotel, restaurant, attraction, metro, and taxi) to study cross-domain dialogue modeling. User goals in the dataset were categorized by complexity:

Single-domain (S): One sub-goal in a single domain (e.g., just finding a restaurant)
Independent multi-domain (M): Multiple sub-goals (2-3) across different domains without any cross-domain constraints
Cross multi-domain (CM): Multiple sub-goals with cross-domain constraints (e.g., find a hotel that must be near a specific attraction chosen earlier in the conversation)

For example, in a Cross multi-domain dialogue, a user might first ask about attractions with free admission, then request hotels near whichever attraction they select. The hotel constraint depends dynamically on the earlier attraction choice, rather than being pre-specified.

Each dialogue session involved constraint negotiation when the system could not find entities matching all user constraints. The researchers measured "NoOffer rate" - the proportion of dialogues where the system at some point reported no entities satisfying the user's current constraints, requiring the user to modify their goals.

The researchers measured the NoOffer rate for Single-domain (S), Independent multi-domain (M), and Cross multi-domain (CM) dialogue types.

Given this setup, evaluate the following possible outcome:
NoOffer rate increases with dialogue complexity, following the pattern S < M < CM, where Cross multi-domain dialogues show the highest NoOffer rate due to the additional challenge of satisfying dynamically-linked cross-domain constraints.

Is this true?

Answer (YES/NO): YES